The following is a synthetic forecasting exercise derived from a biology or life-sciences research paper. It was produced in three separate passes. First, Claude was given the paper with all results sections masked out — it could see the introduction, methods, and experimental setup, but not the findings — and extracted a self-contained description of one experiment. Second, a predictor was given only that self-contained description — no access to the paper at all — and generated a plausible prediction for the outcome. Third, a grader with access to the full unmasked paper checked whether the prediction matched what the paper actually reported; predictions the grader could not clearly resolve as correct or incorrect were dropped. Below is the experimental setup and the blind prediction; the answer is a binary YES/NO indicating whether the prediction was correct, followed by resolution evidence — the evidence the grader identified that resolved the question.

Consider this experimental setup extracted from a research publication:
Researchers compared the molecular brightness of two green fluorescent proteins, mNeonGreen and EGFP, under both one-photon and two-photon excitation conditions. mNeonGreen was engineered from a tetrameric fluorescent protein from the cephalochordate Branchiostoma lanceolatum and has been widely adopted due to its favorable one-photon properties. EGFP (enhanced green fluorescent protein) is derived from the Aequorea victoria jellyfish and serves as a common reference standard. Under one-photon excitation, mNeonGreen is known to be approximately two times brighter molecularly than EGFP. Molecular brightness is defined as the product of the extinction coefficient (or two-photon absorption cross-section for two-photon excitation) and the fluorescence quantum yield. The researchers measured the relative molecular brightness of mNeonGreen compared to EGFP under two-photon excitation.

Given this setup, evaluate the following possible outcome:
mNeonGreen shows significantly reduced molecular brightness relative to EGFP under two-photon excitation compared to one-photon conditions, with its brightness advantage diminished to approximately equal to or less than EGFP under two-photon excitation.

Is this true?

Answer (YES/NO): YES